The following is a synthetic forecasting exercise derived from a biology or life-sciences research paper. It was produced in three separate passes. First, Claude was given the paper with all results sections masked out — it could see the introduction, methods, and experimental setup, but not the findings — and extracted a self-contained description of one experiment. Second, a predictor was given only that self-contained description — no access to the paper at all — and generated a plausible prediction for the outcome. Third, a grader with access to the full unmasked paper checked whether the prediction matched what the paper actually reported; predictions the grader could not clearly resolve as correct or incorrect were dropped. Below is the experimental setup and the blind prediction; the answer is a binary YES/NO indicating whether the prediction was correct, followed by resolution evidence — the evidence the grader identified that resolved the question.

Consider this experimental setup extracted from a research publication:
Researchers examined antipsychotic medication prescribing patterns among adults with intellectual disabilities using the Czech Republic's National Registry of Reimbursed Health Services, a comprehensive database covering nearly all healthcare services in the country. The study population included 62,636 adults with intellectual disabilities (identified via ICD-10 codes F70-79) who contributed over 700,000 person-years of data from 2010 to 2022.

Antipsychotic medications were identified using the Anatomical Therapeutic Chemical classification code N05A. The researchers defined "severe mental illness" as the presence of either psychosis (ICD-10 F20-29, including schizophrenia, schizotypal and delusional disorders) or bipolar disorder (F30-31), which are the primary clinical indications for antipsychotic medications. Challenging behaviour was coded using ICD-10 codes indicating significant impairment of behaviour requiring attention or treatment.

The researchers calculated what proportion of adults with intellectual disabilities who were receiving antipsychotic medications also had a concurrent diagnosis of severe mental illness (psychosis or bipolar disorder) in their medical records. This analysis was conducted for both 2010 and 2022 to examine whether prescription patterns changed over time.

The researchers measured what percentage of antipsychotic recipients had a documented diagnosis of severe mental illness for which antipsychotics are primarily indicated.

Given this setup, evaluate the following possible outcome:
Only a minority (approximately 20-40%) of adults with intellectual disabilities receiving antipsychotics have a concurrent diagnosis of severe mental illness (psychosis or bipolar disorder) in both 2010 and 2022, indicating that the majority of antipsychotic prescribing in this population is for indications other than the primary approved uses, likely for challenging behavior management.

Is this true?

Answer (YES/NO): NO